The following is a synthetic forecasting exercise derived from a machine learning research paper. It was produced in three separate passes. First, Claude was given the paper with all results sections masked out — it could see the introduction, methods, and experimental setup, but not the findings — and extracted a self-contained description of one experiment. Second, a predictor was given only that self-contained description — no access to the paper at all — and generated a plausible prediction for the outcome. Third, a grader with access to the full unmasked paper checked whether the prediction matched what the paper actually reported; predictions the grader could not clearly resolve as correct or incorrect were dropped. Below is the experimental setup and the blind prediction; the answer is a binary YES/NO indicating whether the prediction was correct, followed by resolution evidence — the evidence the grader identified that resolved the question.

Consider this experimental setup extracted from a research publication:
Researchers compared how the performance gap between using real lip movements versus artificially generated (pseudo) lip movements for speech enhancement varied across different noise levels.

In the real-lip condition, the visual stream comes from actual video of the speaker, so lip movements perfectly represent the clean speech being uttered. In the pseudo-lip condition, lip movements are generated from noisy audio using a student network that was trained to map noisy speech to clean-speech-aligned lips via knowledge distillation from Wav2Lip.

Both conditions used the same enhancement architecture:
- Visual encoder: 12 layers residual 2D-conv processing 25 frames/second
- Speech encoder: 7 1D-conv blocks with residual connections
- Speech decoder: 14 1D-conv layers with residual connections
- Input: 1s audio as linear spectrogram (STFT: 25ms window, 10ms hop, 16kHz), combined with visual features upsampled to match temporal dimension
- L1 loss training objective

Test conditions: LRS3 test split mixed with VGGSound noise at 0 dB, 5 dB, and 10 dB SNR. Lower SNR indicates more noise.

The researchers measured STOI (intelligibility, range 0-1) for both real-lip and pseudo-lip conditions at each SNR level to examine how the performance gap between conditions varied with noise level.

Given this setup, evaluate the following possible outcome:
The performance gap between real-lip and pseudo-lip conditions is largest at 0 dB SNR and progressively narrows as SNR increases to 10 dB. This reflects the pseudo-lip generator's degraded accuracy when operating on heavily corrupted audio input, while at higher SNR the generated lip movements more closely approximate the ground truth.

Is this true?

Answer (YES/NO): NO